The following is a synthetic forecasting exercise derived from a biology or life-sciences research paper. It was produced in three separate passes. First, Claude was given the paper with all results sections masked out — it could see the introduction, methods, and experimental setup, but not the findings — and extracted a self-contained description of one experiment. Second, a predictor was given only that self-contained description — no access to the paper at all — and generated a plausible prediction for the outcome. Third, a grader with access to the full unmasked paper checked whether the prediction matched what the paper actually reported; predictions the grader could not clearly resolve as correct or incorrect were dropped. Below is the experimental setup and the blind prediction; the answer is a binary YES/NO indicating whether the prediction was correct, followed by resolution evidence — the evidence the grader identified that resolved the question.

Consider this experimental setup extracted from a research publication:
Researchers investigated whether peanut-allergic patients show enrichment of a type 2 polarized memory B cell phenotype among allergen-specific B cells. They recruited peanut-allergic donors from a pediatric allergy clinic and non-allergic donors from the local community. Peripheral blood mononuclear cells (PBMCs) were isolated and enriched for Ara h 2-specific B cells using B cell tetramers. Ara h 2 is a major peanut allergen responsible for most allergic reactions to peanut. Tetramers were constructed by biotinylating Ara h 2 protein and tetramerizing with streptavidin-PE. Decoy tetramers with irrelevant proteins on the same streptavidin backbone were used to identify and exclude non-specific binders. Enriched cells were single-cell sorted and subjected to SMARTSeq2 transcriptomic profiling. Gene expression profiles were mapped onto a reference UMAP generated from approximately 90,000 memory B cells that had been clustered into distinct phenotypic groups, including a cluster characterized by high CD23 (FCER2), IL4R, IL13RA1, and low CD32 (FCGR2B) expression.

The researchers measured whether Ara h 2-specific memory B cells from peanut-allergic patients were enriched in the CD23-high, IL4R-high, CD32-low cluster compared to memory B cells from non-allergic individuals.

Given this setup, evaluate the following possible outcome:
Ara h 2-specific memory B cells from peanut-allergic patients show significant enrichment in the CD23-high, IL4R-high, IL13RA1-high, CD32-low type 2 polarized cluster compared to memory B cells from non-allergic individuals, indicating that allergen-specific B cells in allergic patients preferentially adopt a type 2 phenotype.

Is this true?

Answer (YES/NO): YES